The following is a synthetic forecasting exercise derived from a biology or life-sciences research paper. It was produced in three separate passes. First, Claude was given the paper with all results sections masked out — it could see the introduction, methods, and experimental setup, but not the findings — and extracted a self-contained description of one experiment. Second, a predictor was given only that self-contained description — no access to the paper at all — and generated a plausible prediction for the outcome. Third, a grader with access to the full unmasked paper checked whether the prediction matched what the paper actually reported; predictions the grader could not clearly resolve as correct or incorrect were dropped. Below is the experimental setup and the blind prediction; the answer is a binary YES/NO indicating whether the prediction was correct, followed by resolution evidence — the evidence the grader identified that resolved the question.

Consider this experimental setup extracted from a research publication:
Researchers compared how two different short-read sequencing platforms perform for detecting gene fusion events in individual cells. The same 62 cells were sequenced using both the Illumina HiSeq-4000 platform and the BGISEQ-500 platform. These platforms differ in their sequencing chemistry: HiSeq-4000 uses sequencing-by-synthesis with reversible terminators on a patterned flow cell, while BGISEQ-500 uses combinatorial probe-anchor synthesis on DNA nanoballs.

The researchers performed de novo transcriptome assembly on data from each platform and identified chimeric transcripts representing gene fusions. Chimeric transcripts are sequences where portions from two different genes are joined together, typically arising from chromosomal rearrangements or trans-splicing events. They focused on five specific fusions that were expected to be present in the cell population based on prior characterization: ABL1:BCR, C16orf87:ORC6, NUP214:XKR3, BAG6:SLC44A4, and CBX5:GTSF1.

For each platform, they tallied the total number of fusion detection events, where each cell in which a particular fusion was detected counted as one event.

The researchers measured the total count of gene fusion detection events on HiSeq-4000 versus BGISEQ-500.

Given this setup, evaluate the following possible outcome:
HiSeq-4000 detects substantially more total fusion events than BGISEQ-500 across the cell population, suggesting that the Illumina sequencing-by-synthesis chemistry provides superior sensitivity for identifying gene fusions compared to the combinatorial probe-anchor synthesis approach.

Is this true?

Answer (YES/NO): NO